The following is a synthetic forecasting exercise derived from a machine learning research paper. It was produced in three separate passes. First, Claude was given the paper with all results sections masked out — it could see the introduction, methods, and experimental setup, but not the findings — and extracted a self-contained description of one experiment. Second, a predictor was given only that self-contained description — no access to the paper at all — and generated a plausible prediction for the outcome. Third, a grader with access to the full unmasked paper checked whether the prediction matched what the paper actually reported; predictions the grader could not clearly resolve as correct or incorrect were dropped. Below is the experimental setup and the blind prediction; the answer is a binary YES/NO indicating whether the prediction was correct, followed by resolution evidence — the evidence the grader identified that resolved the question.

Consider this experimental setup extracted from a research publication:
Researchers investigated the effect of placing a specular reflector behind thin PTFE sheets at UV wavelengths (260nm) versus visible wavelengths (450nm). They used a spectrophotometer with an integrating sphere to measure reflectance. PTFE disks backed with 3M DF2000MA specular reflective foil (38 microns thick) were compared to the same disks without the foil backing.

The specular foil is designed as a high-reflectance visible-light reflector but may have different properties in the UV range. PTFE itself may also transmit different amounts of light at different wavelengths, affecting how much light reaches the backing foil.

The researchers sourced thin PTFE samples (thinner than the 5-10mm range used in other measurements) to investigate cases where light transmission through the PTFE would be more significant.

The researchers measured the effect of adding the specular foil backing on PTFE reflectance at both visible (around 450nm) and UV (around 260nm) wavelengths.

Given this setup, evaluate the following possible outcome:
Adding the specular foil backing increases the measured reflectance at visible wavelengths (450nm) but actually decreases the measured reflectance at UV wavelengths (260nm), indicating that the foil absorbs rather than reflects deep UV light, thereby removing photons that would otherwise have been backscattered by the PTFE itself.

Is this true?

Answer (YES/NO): NO